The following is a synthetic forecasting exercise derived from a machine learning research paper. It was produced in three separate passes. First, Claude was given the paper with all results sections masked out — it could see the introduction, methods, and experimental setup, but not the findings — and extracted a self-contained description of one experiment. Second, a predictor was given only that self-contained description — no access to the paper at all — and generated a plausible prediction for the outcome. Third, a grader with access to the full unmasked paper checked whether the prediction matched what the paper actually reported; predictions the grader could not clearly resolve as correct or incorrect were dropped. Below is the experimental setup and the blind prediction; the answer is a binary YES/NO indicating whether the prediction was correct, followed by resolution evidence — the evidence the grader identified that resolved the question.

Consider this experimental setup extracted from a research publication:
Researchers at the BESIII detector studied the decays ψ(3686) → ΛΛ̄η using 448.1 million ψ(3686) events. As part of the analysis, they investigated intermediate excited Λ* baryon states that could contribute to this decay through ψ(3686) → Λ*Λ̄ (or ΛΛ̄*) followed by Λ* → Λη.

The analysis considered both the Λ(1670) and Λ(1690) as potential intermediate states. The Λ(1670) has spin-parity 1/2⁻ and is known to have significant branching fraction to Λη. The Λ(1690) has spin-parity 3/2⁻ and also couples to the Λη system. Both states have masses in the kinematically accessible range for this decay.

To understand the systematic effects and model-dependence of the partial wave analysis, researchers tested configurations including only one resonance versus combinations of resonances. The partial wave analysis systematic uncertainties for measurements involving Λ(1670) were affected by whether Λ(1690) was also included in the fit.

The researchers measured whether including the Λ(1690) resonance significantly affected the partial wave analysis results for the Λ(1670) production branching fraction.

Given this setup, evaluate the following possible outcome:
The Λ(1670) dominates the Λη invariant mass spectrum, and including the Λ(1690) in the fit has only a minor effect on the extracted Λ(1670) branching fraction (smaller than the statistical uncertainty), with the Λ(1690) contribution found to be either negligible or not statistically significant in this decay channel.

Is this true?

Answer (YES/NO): NO